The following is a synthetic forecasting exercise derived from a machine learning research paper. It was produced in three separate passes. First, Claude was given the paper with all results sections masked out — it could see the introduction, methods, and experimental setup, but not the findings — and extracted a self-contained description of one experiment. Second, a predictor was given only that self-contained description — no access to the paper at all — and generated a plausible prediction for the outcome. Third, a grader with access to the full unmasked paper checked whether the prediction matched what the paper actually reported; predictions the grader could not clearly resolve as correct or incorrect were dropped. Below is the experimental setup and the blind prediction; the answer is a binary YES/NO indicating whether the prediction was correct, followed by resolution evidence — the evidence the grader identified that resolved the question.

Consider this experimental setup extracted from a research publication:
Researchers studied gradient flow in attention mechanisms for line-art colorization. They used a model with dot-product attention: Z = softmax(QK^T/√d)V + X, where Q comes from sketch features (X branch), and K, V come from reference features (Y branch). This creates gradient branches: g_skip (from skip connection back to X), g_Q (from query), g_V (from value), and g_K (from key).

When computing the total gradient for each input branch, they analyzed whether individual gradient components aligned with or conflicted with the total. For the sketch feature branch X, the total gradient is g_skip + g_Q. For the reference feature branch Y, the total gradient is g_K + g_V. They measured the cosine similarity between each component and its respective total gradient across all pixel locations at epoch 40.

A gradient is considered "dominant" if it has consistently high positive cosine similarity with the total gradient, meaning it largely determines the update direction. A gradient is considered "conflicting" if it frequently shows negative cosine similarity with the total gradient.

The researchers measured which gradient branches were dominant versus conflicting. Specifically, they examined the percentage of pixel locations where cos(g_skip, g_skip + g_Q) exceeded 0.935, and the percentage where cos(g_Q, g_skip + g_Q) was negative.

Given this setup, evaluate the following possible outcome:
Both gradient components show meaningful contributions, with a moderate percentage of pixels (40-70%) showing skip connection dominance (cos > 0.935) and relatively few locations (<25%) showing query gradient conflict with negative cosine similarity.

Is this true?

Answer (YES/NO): NO